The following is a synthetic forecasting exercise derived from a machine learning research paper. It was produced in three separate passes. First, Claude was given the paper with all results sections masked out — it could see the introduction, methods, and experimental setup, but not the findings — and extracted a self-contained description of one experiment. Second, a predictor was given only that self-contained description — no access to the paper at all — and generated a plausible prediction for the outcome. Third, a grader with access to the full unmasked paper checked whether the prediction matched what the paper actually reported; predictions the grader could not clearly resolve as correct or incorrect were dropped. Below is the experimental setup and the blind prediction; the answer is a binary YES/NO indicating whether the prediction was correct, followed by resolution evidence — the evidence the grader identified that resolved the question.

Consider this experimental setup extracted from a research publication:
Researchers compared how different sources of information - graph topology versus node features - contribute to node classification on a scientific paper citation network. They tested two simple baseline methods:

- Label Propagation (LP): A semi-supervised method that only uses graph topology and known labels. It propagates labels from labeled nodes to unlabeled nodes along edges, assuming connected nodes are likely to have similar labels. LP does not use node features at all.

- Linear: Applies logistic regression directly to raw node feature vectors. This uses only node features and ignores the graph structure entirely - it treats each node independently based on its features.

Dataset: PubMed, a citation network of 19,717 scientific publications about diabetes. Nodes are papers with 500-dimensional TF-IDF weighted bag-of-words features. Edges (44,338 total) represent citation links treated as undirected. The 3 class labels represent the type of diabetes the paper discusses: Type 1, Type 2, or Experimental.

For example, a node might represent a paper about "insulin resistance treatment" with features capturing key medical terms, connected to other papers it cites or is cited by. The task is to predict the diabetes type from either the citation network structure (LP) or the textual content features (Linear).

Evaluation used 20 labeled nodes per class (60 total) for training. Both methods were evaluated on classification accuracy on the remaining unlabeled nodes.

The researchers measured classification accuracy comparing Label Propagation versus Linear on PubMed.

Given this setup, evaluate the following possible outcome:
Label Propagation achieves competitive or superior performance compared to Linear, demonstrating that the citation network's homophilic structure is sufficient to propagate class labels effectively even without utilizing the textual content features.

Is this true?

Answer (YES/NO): YES